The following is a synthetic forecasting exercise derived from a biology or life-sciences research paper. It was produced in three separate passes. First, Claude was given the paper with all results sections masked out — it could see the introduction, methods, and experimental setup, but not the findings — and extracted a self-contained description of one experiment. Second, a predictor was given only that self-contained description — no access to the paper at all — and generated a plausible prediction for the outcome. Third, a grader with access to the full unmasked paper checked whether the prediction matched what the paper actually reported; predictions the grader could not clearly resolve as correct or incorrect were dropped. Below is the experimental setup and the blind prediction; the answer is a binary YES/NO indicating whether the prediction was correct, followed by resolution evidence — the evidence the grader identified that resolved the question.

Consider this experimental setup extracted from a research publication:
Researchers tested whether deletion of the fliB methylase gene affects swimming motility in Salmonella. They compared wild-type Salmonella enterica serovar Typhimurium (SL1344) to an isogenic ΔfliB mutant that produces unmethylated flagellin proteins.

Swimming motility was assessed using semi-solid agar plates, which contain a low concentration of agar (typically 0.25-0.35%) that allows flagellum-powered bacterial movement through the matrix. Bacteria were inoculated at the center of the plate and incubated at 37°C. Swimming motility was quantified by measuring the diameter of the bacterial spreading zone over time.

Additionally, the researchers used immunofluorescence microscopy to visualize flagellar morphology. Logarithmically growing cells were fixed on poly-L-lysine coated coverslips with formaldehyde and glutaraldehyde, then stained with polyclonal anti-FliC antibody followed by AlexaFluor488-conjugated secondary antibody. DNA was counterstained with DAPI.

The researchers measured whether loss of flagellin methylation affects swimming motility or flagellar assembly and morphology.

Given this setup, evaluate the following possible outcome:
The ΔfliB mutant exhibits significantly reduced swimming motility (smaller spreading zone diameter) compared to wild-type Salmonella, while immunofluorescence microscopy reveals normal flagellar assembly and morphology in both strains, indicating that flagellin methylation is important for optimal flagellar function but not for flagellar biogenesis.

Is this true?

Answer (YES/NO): NO